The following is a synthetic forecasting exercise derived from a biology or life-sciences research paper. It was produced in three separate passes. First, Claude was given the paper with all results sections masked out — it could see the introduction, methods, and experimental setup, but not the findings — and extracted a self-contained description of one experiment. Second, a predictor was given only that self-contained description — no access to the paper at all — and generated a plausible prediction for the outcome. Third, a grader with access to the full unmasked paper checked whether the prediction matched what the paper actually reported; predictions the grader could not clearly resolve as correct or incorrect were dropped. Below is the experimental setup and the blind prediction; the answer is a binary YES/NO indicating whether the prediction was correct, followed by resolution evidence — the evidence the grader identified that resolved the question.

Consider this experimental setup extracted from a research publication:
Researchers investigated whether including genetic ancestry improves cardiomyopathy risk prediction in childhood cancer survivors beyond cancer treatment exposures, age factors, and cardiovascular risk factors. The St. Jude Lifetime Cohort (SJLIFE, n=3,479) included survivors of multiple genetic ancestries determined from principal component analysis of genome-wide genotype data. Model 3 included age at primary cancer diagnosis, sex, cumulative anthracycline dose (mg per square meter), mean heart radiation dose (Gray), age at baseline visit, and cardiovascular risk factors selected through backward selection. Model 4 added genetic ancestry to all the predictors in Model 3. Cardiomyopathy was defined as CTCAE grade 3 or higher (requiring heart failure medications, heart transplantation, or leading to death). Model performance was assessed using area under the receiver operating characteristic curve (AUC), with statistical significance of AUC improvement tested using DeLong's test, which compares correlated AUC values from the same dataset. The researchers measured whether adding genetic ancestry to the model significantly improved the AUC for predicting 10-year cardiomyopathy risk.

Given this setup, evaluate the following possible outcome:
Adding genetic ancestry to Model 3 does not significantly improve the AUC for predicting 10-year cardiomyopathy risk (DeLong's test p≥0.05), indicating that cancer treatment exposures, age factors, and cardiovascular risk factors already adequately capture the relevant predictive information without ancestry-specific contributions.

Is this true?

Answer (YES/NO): YES